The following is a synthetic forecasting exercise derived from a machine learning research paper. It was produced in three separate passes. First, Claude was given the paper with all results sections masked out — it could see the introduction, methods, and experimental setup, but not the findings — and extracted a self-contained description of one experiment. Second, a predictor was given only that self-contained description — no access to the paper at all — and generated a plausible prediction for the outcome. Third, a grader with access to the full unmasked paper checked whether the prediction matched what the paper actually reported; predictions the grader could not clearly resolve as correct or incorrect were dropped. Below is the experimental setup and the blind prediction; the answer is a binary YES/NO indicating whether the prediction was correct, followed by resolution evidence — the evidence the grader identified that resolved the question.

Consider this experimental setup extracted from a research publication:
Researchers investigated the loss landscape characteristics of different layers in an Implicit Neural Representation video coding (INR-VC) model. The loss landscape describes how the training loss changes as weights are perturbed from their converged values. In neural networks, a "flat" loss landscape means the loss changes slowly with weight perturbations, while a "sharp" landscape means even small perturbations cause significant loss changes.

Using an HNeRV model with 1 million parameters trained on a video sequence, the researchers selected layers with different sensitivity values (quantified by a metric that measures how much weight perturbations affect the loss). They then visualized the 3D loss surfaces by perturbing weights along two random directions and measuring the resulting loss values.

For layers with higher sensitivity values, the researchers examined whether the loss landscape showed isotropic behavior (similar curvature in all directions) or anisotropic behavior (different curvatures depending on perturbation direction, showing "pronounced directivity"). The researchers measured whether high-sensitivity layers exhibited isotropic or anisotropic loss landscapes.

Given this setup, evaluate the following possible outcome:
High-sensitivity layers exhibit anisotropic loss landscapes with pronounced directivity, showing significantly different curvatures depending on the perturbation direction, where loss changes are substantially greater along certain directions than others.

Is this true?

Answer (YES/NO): YES